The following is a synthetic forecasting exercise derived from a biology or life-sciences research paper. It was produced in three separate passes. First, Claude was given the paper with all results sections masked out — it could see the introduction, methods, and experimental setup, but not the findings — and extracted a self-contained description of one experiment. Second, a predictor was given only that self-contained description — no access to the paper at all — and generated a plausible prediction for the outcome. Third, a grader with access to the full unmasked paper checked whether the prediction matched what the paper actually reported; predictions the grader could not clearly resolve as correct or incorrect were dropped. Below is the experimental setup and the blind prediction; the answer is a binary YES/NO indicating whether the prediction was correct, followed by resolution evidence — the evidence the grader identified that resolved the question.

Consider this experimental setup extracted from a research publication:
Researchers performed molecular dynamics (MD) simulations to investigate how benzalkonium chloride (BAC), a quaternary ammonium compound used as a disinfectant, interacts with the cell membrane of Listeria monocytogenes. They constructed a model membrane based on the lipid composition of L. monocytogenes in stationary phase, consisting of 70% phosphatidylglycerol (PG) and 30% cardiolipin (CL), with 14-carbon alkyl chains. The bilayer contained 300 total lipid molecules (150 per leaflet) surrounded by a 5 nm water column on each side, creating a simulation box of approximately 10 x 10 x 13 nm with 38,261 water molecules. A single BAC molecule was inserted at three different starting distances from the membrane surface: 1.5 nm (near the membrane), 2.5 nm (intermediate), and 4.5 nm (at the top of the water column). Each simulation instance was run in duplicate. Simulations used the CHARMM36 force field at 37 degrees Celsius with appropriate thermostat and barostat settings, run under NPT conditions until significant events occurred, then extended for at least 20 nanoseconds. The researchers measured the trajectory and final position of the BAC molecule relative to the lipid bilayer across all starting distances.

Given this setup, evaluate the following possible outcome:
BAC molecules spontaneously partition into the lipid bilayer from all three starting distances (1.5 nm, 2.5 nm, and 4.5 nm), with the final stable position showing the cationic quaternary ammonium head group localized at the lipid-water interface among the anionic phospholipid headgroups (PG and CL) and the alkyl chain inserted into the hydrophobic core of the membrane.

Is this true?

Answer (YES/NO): YES